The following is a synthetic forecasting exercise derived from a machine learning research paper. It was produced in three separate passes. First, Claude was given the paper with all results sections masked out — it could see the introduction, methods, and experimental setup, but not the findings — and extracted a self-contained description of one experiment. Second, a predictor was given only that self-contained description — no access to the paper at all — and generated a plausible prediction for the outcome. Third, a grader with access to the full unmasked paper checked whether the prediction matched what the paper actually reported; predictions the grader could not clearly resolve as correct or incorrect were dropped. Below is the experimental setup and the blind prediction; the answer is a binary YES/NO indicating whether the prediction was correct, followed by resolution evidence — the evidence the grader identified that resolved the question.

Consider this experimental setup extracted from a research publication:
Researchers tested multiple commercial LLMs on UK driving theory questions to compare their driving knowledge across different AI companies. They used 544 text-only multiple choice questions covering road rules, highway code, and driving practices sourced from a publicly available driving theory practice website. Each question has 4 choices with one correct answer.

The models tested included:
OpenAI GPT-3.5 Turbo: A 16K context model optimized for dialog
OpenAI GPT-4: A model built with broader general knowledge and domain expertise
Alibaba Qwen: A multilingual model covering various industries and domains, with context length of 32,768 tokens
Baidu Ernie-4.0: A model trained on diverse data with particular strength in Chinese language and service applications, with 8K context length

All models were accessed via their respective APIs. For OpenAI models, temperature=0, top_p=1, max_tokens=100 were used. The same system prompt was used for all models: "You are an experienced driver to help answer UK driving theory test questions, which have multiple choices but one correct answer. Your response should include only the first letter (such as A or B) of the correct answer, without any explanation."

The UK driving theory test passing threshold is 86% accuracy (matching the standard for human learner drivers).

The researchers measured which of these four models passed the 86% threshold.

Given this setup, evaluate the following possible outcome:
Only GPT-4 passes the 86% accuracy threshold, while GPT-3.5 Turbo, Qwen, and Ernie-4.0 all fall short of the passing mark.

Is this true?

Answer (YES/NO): YES